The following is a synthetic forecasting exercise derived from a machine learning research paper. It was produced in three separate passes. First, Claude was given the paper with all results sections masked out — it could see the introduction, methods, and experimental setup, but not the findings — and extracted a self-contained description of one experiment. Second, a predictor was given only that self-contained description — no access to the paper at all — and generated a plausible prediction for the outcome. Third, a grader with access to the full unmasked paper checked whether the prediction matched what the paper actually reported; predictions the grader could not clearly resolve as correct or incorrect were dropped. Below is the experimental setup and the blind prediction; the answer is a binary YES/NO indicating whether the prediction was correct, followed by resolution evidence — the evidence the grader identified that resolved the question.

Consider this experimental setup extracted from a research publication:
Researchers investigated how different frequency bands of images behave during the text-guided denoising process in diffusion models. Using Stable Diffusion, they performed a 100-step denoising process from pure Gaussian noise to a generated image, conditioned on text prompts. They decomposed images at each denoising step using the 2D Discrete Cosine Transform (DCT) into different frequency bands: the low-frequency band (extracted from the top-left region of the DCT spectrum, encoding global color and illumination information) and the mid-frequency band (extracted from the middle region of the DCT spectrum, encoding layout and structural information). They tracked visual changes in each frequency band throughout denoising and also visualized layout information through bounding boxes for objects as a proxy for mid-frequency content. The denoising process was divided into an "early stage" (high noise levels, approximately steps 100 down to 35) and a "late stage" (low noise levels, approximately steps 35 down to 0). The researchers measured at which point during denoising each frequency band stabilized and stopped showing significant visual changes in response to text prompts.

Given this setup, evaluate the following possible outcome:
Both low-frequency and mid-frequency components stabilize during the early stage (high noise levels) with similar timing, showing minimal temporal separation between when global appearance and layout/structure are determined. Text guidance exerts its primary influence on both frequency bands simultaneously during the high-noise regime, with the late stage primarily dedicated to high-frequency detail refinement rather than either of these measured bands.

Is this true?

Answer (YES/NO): NO